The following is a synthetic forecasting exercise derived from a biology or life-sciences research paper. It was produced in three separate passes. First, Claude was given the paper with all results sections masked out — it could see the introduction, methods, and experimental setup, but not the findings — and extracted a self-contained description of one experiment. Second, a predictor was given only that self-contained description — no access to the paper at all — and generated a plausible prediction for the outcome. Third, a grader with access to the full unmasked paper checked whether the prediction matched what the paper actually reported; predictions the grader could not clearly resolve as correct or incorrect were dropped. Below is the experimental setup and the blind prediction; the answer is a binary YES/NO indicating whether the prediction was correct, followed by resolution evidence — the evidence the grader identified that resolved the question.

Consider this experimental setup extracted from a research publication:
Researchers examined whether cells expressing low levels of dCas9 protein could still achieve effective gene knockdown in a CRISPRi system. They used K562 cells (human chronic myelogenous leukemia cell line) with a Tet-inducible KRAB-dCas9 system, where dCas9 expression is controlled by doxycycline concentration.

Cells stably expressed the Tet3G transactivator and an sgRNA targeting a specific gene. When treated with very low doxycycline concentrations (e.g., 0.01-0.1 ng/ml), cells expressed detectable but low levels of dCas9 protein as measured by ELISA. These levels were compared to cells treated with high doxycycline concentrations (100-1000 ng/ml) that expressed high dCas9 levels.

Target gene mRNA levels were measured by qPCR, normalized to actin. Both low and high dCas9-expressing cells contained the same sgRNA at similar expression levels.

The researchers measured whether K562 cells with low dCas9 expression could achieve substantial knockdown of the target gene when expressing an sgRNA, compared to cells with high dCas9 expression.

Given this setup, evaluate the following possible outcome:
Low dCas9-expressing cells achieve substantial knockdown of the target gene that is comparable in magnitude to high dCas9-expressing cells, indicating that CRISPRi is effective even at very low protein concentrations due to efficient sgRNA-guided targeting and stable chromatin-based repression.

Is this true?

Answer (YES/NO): NO